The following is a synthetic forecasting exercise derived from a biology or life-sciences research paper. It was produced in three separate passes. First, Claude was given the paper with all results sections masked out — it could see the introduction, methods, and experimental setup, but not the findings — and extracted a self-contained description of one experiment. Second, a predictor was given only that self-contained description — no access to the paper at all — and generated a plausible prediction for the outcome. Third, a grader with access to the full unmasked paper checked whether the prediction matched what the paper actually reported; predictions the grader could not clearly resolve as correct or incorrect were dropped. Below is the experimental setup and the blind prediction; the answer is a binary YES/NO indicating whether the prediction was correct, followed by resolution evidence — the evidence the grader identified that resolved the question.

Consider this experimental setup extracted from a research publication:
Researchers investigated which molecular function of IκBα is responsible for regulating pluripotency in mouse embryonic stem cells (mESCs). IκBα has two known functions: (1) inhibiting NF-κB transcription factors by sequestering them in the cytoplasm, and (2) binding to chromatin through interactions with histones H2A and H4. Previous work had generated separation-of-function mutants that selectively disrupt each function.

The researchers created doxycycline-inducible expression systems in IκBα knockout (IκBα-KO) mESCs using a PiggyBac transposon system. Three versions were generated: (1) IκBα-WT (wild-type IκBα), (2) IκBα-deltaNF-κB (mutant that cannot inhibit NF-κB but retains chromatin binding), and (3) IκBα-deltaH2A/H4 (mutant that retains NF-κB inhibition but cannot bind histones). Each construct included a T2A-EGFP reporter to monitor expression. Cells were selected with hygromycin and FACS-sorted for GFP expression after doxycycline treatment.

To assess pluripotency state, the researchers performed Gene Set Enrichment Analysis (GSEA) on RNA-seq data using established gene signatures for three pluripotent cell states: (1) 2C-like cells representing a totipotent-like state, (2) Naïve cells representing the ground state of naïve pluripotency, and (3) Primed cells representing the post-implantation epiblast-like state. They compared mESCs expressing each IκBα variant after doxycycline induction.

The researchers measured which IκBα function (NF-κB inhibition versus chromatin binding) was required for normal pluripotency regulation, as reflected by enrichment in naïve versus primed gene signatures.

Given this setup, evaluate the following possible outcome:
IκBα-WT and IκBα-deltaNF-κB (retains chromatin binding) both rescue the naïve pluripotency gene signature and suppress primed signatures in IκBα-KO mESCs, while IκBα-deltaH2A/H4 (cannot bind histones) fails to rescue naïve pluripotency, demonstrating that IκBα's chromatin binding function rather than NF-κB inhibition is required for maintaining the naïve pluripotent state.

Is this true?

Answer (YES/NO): NO